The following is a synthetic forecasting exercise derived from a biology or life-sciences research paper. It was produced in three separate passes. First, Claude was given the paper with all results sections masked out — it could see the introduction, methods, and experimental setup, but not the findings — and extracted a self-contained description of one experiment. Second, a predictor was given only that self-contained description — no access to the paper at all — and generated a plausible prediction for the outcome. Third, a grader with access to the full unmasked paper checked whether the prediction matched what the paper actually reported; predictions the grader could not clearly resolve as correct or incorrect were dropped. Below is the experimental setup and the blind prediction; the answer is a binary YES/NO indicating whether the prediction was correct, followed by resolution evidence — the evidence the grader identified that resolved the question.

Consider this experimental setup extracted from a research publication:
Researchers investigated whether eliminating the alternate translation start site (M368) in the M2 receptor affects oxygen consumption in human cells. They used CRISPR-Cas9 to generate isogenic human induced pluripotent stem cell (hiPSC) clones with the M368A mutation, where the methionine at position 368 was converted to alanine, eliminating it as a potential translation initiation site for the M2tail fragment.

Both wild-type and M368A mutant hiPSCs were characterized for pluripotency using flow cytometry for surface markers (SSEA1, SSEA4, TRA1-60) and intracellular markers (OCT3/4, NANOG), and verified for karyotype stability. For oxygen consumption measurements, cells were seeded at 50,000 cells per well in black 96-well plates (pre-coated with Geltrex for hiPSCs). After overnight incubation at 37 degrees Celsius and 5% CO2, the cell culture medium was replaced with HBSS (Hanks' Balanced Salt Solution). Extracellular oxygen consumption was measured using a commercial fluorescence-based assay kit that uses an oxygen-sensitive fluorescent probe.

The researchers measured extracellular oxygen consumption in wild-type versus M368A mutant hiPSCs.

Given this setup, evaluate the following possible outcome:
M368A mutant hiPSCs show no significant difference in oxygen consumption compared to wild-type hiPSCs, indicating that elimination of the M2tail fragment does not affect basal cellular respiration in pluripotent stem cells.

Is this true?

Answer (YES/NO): NO